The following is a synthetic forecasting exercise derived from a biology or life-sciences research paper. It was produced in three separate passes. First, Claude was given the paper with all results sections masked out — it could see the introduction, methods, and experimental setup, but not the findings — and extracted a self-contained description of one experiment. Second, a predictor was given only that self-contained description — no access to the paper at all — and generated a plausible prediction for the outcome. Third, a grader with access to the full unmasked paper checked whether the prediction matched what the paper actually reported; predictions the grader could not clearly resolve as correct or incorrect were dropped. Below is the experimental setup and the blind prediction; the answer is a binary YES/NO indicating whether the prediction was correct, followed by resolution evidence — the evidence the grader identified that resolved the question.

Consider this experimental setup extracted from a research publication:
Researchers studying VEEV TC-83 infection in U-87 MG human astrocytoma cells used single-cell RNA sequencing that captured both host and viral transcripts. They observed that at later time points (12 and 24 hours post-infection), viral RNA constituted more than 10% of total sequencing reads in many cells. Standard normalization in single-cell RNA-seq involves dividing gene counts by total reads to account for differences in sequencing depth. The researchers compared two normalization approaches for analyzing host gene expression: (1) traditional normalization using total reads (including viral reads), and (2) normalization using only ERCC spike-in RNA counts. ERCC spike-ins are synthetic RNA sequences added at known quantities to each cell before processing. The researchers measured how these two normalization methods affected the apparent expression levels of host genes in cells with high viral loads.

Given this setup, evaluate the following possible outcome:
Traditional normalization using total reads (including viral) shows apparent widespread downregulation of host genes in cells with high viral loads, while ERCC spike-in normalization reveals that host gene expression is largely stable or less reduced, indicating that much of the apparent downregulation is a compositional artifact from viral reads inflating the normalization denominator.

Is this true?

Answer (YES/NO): NO